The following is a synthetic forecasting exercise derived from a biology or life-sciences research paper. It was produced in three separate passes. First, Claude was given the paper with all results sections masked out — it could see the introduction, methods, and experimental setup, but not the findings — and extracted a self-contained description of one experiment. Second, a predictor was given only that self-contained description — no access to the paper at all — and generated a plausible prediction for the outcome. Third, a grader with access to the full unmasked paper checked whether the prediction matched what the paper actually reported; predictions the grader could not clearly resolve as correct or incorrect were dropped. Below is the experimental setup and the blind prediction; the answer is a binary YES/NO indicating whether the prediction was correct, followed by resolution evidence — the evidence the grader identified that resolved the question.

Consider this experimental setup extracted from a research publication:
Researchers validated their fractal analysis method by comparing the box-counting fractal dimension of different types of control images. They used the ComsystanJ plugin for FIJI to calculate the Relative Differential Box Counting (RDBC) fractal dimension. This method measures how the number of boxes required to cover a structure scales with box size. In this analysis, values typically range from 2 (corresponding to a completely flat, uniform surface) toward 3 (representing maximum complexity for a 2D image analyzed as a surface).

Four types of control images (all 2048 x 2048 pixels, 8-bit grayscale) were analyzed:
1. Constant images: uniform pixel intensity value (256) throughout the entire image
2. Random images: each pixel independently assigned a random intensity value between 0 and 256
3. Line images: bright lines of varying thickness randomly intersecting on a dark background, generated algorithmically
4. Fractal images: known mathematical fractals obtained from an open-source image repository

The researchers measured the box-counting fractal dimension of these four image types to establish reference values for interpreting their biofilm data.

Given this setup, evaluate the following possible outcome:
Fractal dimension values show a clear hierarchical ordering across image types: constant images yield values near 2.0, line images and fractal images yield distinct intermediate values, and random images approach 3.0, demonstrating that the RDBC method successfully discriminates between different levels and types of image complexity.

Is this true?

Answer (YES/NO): NO